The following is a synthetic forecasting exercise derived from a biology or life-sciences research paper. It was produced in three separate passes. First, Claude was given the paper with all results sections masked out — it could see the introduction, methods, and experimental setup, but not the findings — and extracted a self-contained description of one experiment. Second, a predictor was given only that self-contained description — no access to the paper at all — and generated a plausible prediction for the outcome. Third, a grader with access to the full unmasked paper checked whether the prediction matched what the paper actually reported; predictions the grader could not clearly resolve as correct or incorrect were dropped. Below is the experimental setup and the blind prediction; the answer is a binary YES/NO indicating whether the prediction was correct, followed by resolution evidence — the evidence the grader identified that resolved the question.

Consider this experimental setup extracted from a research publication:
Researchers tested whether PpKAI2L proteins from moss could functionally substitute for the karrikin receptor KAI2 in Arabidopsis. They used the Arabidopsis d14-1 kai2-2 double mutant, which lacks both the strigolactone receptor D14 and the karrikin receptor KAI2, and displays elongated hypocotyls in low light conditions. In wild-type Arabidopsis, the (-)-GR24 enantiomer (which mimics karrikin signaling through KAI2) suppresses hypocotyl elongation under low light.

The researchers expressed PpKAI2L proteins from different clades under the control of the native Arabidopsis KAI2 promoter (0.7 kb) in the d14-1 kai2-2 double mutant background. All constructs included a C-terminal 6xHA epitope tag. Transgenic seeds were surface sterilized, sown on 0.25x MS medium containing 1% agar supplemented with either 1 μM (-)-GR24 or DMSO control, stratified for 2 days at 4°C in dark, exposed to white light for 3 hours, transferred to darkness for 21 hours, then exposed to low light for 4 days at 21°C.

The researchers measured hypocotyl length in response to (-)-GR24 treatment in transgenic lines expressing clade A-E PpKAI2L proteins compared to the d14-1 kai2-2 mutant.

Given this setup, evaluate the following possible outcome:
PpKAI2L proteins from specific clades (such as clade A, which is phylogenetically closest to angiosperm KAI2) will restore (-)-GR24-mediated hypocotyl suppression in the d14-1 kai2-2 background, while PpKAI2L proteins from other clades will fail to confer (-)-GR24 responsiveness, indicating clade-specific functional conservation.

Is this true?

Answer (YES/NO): NO